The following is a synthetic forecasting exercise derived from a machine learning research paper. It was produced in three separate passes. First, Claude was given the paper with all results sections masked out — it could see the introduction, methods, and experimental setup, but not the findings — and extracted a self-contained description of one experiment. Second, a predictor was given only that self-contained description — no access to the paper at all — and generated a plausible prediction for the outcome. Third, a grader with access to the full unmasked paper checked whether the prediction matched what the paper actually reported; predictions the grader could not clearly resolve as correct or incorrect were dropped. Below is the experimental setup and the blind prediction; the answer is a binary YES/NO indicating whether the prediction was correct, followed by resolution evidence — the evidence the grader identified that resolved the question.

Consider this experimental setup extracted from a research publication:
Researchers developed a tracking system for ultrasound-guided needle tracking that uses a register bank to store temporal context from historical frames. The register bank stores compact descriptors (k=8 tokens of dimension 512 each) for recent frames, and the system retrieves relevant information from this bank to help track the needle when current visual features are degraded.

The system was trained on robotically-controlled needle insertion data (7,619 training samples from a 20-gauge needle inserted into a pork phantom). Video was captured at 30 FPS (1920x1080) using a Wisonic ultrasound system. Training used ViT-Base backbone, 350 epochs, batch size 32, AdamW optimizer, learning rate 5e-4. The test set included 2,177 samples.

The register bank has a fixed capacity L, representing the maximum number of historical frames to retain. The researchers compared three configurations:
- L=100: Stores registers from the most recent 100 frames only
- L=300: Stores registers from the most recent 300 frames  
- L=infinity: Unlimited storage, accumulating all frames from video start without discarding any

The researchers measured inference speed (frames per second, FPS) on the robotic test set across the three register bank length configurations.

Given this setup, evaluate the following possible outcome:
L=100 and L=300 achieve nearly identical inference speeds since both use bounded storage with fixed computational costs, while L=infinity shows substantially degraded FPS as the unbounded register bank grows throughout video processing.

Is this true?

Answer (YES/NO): NO